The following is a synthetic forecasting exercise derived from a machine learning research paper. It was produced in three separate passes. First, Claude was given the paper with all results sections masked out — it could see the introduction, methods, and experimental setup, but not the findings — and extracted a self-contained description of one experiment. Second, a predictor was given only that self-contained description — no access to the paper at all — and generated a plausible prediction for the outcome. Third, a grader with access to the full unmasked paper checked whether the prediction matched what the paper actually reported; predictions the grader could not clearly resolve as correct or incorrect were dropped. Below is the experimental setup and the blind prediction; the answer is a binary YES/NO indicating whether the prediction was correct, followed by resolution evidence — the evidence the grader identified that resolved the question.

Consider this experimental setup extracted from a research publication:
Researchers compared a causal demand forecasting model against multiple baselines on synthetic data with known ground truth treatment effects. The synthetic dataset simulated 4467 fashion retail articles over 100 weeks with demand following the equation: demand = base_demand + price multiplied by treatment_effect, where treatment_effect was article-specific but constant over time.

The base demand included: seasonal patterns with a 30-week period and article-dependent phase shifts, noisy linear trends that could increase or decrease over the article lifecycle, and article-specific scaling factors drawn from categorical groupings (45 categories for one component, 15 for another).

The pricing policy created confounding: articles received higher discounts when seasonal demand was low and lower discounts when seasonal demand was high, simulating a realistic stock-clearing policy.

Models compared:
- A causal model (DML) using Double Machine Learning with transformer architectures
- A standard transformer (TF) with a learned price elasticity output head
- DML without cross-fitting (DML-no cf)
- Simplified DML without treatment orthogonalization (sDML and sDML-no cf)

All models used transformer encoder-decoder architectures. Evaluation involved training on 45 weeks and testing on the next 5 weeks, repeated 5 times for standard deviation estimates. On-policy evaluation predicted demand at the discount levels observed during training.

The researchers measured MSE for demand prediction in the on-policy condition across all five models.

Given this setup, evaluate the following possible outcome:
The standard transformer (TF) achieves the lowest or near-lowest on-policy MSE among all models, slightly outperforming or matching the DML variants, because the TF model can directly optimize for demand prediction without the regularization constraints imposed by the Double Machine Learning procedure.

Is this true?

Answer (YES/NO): NO